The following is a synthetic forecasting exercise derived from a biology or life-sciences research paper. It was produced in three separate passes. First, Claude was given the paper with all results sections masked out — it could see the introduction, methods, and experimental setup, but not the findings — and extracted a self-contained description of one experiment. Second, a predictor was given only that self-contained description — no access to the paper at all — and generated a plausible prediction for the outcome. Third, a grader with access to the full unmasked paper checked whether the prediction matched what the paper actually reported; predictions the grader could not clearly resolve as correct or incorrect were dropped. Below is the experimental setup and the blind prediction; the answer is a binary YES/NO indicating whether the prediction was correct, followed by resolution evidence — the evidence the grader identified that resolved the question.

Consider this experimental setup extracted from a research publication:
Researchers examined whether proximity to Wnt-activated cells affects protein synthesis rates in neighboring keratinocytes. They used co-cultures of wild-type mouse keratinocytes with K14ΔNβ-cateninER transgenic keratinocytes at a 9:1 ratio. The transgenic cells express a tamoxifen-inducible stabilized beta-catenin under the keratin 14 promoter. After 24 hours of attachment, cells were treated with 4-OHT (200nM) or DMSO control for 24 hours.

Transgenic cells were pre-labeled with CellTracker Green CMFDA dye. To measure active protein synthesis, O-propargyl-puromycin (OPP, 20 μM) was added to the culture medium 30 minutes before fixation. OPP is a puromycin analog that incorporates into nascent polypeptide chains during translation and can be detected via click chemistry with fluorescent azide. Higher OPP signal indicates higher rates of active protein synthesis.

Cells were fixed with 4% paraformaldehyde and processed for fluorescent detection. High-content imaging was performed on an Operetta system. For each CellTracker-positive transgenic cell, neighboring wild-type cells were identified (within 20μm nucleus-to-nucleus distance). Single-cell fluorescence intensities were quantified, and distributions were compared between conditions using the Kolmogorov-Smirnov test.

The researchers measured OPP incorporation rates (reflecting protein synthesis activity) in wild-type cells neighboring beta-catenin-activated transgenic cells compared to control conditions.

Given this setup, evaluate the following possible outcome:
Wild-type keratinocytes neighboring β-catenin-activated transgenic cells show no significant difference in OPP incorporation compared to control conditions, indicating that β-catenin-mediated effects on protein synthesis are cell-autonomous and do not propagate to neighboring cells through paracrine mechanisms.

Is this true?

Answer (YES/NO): NO